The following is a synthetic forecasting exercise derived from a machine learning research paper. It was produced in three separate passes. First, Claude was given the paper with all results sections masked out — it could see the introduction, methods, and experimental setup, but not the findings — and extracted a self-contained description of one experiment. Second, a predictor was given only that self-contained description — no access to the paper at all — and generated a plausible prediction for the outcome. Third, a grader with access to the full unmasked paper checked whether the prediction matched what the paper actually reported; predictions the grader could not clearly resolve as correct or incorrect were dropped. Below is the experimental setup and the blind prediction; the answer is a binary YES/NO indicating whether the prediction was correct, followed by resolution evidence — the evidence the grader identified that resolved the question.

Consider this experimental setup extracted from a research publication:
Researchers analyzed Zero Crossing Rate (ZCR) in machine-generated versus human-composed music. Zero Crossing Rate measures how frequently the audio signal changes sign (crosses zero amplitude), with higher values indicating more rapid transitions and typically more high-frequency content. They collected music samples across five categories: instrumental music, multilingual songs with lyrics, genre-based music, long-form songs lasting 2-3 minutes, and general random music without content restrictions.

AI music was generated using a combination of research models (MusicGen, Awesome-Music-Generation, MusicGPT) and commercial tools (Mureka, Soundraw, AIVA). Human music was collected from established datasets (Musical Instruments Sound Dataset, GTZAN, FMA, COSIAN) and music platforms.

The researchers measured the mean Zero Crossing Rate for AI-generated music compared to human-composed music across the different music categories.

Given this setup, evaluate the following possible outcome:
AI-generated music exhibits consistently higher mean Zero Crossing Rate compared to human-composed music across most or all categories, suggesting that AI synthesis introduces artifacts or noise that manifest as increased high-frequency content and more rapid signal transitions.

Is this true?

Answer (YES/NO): NO